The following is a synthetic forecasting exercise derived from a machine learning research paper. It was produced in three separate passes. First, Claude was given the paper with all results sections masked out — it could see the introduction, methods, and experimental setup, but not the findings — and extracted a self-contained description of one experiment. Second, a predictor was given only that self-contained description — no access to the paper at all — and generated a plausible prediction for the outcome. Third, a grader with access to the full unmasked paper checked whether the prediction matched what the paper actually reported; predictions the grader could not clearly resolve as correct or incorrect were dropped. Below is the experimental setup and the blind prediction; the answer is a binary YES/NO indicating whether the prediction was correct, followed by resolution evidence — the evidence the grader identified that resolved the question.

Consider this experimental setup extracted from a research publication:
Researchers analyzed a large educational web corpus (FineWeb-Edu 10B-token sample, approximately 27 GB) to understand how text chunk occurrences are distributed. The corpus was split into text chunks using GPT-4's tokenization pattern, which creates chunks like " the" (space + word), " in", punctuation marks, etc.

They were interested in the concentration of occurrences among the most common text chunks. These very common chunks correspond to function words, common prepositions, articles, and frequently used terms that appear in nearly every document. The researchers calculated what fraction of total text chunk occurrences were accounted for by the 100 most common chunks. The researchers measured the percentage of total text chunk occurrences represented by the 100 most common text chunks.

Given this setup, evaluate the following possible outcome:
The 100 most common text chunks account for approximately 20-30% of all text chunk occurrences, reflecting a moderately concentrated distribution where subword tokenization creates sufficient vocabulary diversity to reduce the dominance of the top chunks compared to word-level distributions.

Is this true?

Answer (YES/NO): NO